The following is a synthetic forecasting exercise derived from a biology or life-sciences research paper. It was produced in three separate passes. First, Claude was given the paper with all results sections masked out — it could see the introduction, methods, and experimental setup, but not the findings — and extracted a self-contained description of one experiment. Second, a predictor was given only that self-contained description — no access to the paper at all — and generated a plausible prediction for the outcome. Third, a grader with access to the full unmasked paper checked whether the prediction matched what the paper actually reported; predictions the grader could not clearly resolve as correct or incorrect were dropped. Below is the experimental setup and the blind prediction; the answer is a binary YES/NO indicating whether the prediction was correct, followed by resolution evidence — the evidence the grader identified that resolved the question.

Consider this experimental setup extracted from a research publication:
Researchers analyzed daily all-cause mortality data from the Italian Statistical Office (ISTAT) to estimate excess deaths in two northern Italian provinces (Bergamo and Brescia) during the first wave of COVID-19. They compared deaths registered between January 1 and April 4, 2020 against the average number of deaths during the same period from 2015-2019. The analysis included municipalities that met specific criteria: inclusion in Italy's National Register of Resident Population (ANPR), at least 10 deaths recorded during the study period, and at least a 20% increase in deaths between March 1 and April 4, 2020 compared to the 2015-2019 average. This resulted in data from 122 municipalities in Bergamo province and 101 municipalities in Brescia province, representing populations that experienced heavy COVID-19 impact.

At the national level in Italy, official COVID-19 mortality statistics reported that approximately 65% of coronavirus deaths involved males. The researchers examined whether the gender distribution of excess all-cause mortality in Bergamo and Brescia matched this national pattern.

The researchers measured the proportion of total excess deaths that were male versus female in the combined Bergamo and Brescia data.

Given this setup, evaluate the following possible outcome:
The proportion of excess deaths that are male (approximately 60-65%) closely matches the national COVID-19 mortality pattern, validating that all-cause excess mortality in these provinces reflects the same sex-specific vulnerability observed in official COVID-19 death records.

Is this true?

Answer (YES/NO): NO